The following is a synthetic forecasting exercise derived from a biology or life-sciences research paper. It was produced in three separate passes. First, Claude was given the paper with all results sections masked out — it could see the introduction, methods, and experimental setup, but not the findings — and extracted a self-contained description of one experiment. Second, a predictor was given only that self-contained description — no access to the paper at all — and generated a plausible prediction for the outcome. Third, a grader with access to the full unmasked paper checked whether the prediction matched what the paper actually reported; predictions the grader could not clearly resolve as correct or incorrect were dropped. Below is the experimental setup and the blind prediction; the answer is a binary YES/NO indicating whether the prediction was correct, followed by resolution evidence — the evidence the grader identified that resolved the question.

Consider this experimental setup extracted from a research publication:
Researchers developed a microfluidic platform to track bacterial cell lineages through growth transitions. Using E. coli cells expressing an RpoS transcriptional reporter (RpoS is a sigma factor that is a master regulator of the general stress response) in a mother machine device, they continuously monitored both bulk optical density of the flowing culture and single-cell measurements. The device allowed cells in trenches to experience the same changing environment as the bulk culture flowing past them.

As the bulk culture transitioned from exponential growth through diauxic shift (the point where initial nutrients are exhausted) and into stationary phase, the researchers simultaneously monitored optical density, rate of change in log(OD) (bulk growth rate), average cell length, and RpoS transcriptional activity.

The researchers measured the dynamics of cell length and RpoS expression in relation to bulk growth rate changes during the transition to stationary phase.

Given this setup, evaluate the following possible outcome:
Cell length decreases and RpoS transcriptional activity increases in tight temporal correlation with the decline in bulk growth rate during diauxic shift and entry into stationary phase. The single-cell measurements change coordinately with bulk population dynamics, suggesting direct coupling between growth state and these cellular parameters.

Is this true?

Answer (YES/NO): YES